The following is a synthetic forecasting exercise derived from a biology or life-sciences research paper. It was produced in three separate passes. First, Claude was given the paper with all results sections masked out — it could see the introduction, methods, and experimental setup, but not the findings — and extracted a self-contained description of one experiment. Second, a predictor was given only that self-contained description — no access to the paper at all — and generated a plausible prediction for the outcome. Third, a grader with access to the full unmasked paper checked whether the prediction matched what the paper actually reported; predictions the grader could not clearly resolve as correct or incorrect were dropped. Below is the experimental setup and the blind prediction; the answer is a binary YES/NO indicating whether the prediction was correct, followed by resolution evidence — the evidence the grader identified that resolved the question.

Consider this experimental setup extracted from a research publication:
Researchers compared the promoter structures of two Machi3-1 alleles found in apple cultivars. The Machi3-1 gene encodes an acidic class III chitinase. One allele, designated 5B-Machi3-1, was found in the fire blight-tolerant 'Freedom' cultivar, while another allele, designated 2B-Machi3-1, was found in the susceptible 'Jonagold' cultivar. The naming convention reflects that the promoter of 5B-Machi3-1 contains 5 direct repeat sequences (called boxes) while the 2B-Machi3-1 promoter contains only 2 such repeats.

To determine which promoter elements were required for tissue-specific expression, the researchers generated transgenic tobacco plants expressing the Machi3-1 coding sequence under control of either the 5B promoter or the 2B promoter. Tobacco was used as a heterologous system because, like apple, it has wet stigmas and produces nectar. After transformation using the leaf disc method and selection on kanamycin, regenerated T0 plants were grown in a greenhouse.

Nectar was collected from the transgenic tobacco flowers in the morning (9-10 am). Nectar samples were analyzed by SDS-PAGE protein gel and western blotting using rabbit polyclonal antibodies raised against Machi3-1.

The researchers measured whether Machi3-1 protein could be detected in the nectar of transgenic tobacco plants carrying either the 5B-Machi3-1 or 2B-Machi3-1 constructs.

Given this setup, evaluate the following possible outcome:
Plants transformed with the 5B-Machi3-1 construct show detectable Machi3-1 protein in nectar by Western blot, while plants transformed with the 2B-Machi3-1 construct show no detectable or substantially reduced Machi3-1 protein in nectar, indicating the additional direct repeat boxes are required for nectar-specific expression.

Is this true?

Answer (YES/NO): YES